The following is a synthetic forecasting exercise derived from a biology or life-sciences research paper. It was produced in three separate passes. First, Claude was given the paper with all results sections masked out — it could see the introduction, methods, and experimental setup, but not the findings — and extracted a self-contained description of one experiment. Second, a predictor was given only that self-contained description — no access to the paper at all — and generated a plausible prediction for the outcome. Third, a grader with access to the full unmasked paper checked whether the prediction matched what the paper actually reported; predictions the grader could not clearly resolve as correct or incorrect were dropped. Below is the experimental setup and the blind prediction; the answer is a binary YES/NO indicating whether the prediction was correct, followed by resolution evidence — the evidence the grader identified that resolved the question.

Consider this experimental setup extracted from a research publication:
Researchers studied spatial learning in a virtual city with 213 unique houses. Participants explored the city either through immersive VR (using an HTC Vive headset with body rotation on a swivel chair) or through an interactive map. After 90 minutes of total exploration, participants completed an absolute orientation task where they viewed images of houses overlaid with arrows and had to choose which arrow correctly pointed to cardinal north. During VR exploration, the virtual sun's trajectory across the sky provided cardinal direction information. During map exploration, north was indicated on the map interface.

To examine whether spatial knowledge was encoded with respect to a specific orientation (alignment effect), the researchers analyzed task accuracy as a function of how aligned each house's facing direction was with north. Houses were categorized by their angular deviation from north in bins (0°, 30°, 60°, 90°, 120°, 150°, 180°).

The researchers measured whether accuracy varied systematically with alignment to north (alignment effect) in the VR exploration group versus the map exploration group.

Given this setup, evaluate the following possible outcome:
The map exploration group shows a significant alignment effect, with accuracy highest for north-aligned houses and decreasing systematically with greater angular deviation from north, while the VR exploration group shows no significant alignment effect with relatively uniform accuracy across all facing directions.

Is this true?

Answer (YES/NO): YES